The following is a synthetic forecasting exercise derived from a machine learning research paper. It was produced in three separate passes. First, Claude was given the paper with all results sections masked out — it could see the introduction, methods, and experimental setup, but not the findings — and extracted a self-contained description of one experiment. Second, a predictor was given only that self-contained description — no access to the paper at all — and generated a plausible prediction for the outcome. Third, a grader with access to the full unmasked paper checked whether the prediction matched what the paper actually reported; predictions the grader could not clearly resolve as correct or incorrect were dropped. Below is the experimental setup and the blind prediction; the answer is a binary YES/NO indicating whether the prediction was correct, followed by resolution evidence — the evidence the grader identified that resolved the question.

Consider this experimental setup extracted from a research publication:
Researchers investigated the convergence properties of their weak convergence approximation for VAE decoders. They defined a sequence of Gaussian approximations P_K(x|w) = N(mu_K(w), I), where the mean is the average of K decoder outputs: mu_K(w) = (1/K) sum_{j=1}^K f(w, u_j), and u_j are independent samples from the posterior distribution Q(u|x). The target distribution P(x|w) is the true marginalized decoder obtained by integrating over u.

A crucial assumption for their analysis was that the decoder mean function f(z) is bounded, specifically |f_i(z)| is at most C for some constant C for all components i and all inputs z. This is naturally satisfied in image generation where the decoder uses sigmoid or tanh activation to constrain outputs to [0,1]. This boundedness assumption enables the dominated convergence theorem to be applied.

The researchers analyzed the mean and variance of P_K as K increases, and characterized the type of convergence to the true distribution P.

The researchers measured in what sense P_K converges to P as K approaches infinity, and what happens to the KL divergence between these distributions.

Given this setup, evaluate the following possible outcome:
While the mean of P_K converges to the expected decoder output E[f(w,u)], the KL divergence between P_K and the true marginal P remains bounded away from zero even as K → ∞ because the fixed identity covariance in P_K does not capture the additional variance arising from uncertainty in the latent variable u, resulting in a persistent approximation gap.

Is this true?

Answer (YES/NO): NO